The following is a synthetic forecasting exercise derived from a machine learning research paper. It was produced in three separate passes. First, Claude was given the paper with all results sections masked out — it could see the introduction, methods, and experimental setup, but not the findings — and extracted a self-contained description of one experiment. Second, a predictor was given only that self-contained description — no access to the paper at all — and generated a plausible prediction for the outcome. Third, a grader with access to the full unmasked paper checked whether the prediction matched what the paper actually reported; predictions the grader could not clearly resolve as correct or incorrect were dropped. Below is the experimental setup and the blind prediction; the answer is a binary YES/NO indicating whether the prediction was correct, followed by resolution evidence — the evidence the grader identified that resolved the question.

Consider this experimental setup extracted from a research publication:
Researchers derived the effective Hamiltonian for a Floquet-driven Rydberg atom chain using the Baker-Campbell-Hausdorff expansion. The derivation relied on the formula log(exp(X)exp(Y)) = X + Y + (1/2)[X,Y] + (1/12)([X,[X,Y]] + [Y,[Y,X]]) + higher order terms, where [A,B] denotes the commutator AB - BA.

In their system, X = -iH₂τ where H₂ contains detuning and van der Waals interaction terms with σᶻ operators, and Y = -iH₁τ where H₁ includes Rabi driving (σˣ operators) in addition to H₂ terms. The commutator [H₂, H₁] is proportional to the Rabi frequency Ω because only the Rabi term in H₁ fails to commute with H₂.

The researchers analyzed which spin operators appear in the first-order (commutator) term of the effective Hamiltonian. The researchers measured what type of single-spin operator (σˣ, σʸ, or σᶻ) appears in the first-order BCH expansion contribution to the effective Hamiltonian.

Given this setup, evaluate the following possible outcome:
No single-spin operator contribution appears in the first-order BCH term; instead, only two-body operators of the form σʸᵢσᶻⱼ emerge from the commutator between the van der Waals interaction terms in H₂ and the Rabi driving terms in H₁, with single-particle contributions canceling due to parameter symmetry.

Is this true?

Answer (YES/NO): NO